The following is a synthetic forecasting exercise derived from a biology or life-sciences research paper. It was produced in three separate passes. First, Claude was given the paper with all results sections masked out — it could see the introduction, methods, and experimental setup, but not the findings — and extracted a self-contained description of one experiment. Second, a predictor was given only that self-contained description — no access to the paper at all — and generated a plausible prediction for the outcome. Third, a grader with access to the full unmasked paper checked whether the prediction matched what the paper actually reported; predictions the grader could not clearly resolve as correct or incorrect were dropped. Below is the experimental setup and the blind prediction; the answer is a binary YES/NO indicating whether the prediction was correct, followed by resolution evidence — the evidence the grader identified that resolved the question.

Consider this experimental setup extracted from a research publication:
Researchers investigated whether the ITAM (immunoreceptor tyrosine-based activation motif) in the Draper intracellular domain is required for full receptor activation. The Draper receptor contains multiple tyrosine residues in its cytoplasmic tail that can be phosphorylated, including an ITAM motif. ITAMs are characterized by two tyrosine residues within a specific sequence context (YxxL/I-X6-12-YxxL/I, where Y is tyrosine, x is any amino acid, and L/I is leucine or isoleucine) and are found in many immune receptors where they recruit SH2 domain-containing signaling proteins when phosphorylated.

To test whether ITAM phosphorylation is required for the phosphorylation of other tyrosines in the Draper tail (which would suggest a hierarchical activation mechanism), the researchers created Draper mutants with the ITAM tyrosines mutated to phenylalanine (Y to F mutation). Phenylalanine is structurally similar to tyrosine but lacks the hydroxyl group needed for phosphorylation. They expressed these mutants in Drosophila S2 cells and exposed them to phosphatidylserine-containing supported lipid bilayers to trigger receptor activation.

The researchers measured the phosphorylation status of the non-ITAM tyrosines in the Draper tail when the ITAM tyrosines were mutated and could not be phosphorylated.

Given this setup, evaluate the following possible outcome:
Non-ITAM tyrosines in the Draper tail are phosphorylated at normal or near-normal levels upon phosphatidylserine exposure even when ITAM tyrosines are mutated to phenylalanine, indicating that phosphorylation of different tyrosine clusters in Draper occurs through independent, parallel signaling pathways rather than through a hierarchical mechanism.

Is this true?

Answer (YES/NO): NO